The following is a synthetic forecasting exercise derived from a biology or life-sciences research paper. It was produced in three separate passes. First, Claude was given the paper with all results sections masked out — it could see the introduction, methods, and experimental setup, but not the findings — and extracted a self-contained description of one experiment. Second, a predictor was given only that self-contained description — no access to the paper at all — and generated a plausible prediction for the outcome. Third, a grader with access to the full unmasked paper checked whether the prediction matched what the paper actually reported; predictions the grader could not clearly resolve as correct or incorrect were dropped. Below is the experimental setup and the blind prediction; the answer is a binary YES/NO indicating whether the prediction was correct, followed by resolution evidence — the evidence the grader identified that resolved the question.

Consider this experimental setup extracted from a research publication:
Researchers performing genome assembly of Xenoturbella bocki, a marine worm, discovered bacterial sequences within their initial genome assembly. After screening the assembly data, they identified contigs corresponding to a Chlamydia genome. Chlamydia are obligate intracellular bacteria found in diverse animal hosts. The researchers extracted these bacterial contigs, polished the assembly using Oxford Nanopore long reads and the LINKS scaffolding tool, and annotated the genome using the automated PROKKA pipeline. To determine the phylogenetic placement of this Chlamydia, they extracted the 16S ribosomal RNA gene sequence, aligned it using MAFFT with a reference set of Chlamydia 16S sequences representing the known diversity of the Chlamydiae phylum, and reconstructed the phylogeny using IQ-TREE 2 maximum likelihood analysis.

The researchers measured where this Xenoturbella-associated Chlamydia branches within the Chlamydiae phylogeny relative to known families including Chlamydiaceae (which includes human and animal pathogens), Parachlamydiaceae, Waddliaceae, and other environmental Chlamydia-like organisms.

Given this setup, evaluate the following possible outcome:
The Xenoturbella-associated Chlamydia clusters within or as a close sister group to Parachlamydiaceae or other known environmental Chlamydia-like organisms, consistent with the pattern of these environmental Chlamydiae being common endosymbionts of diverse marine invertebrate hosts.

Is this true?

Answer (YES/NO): YES